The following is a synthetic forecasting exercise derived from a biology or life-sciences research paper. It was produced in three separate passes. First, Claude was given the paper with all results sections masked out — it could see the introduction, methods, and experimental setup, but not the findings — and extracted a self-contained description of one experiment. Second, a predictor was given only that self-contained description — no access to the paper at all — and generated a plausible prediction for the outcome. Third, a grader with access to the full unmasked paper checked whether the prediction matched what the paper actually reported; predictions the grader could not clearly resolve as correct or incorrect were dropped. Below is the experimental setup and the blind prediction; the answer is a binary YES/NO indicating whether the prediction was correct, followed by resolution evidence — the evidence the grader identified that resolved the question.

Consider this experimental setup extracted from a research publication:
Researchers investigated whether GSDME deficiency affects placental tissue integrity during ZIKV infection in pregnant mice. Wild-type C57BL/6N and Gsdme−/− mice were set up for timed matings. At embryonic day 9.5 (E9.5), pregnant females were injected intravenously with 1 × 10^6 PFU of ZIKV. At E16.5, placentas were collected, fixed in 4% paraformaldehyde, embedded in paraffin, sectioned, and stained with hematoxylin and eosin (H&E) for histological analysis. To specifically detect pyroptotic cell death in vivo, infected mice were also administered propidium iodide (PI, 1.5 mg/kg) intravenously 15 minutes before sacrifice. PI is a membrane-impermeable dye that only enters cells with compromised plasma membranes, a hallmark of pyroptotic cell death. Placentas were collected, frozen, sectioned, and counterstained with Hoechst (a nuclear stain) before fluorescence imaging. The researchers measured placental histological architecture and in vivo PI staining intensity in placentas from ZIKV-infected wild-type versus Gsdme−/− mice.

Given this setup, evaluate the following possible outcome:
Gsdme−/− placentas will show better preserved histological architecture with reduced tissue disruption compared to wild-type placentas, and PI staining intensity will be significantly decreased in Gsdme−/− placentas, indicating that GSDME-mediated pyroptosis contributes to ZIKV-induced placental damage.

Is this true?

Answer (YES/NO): YES